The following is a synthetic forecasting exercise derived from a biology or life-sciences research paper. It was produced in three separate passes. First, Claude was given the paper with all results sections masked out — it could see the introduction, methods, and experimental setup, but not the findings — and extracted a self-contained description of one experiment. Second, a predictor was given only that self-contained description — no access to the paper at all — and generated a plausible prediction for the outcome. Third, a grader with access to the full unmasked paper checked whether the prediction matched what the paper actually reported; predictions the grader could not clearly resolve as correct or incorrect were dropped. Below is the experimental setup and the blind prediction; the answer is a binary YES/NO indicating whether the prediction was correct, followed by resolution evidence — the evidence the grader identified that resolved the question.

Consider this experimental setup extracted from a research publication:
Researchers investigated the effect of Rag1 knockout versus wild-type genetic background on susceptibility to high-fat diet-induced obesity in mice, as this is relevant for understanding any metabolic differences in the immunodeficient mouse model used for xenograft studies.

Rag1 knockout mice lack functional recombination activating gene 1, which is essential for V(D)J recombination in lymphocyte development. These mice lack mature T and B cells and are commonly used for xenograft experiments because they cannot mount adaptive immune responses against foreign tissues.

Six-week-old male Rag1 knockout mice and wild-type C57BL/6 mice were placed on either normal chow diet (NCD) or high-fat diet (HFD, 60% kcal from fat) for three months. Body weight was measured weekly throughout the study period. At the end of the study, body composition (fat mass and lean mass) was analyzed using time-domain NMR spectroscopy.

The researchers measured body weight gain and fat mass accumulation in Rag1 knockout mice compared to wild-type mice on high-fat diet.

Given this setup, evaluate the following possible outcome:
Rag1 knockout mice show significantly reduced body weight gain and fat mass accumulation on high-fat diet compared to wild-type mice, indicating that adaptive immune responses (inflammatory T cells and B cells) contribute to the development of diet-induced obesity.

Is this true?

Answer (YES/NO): NO